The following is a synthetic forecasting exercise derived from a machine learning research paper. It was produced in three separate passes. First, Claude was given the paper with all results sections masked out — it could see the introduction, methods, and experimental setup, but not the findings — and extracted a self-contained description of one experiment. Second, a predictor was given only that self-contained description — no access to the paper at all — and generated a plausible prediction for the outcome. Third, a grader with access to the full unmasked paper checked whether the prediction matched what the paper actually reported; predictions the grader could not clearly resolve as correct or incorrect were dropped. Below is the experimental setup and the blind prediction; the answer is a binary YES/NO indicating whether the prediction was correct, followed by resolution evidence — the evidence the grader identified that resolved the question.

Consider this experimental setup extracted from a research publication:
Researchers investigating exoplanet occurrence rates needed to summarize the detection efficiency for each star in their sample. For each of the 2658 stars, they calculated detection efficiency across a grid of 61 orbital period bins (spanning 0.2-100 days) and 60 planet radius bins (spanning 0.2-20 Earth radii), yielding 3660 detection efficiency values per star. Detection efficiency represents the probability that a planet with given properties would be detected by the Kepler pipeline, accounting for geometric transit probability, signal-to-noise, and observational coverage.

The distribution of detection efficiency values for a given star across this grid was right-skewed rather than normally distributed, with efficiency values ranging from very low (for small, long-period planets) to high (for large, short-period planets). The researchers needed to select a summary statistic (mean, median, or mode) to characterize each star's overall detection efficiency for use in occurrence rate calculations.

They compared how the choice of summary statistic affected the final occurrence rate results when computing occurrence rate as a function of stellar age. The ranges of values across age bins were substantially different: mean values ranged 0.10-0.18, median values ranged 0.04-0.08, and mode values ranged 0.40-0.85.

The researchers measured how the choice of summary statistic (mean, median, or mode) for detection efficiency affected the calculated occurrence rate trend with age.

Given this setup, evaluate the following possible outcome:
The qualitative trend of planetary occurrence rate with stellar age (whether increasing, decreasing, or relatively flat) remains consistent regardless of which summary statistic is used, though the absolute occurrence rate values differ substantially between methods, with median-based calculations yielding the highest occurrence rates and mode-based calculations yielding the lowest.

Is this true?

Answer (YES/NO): YES